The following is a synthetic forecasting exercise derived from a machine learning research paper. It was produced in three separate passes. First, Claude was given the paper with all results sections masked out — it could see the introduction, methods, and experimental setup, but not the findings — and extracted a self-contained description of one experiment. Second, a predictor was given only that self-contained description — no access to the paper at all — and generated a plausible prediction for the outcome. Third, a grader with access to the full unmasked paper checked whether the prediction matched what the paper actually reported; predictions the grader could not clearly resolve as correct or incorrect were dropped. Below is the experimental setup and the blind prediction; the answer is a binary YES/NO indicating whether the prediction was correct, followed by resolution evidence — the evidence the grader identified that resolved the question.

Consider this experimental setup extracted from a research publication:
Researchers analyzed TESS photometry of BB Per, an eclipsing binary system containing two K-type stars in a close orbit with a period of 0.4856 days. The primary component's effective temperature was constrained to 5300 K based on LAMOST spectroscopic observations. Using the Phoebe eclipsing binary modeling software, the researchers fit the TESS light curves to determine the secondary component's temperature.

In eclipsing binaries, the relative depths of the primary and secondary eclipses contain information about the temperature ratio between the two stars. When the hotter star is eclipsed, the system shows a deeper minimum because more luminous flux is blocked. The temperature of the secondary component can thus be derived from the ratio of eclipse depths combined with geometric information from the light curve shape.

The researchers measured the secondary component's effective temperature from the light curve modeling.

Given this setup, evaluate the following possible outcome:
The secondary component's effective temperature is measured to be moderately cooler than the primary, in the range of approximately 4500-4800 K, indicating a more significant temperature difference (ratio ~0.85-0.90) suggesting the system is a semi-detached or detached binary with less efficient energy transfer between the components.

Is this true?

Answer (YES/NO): NO